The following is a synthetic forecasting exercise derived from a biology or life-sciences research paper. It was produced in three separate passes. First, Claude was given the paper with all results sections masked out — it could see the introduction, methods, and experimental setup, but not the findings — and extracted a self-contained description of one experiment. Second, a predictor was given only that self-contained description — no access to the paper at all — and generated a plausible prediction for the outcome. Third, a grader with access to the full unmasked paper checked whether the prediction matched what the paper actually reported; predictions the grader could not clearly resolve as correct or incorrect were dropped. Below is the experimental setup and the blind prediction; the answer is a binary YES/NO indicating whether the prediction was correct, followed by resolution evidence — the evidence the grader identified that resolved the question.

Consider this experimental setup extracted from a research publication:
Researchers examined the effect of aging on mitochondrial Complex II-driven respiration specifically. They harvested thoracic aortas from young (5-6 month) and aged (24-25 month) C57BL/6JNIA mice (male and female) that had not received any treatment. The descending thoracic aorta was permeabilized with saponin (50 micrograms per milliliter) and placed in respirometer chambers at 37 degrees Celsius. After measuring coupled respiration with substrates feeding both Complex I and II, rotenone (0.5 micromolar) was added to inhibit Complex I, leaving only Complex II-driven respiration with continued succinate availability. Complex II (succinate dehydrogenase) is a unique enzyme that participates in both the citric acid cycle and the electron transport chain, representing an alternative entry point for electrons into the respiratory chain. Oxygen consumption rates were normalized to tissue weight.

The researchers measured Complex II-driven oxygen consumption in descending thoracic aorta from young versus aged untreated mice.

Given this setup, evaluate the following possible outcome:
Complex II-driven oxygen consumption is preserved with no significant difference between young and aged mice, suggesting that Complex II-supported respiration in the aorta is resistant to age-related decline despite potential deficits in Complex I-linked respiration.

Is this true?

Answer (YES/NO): YES